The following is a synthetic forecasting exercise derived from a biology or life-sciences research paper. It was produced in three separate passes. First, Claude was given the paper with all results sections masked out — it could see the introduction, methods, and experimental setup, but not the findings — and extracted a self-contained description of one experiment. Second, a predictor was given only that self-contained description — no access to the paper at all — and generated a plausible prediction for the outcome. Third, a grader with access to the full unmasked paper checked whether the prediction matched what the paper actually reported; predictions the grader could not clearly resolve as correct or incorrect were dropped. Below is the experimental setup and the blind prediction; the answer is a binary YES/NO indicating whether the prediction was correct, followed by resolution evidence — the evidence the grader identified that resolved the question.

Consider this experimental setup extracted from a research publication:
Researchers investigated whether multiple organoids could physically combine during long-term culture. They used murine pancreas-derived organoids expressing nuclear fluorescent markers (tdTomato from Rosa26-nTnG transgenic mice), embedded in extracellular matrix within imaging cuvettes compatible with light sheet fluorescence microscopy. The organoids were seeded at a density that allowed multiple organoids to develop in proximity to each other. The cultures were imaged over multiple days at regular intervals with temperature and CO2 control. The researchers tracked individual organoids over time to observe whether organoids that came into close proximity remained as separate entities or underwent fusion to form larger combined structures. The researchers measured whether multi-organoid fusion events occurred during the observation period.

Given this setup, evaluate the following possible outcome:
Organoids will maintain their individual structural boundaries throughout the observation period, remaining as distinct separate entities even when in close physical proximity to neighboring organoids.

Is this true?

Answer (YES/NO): NO